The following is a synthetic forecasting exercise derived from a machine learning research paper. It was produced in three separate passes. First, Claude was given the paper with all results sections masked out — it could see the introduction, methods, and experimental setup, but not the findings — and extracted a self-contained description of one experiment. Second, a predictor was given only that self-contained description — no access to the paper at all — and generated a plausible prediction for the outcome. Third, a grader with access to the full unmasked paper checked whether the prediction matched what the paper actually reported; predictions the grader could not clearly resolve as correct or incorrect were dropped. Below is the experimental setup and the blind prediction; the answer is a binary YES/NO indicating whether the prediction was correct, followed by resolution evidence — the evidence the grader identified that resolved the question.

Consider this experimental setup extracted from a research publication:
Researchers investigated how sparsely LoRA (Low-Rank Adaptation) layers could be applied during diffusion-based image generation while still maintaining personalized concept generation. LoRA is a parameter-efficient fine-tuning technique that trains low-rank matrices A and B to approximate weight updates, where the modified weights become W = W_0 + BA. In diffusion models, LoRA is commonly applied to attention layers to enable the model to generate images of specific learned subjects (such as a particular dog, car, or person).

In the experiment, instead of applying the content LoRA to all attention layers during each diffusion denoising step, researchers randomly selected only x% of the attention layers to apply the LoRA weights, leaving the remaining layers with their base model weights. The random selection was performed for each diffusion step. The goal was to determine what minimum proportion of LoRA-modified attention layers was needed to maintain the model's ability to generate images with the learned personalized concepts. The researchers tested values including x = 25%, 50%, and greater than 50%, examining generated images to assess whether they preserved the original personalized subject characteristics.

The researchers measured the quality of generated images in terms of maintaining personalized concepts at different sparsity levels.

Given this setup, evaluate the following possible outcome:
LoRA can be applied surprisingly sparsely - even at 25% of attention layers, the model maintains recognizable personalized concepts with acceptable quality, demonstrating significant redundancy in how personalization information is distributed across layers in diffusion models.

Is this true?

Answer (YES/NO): NO